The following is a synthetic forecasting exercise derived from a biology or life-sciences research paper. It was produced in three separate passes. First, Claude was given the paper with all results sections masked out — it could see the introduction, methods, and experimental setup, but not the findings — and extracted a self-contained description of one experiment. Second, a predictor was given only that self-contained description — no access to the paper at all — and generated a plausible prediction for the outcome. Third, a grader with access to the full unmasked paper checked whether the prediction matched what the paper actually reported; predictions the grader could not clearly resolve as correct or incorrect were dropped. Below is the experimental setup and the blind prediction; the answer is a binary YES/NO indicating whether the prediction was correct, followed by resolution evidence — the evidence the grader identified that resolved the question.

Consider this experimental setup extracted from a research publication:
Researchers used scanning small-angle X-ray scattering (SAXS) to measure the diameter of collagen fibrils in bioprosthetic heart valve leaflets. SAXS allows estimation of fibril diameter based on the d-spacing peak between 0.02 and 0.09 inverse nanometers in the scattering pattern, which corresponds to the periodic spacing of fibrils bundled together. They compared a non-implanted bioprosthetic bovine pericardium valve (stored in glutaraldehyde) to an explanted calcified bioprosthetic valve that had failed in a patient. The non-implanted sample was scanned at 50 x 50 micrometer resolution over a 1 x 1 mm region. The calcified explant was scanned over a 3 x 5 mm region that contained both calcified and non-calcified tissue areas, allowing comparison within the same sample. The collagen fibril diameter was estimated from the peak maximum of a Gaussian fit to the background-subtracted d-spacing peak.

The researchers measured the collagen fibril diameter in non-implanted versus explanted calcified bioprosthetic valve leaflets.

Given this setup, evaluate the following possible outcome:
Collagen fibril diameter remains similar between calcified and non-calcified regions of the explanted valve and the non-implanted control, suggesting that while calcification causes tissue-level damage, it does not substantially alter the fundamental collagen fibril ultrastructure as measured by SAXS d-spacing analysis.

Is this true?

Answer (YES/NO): NO